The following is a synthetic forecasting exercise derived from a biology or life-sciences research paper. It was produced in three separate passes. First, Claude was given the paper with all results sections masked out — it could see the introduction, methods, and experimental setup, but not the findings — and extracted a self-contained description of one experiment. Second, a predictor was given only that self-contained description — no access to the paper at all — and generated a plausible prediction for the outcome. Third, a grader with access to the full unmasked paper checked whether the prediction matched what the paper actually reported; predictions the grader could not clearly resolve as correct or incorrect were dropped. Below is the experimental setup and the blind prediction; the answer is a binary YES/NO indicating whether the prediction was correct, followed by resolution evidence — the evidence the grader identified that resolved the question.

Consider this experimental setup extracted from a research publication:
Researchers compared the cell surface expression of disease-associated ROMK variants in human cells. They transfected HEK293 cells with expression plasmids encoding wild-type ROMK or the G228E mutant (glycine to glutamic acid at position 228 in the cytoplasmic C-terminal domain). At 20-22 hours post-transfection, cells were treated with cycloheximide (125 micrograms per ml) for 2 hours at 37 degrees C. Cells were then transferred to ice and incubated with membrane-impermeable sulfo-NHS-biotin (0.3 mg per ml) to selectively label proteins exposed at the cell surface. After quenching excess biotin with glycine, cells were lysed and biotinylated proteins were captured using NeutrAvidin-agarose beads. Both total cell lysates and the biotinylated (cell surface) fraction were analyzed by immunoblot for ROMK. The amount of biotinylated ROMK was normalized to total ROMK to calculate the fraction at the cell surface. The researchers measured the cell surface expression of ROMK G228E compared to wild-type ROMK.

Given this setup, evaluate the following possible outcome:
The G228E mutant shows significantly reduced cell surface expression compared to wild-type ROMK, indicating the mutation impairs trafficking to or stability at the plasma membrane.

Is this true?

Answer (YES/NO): YES